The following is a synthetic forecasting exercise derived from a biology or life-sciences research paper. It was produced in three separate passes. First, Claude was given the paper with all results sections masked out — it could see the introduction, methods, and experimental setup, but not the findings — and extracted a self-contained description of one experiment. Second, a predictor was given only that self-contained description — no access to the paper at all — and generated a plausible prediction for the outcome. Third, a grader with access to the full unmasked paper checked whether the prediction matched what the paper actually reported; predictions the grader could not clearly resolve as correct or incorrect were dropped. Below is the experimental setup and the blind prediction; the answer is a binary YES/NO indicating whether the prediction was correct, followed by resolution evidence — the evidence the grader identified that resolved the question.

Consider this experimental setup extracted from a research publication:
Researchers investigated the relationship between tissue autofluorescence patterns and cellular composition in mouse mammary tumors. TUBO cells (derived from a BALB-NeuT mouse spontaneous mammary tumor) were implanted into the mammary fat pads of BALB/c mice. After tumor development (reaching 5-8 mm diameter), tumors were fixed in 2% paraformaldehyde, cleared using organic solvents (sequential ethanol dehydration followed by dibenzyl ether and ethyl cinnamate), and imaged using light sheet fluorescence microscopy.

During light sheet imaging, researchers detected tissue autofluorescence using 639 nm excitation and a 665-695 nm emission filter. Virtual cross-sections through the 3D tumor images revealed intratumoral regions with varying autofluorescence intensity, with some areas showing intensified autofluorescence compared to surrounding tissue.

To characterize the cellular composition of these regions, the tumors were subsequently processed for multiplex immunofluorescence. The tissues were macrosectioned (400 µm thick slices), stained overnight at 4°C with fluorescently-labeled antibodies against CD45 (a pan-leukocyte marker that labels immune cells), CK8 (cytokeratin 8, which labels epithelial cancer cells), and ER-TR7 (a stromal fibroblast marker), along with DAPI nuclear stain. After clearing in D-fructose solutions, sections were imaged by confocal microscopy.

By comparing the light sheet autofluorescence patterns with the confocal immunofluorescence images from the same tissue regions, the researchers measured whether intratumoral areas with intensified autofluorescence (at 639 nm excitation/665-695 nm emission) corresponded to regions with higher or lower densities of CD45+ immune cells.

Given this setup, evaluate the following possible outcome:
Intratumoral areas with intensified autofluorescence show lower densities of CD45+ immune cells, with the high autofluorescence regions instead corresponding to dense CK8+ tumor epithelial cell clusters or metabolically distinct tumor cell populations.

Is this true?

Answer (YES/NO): NO